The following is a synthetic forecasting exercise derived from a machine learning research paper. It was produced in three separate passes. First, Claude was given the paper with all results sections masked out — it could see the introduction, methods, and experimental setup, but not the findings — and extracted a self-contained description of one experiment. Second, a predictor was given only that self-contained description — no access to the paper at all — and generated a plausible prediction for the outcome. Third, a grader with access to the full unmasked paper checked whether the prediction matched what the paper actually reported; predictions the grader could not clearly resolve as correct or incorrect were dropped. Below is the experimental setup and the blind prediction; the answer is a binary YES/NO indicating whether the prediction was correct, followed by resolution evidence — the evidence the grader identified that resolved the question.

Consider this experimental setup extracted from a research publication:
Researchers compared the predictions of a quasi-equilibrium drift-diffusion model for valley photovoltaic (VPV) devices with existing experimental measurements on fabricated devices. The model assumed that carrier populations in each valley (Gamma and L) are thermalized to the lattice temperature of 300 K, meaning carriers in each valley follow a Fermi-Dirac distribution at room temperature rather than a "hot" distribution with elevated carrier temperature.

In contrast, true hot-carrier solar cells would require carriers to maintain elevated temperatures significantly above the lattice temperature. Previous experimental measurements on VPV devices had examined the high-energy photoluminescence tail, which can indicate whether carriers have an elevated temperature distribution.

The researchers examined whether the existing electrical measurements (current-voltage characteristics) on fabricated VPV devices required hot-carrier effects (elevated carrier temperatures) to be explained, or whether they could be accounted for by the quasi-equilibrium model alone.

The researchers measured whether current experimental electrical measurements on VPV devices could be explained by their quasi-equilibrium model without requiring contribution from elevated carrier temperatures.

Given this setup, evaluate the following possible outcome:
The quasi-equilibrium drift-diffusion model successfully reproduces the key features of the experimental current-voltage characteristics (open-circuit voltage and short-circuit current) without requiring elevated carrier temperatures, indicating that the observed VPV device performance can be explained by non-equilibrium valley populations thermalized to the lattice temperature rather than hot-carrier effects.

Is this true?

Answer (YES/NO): YES